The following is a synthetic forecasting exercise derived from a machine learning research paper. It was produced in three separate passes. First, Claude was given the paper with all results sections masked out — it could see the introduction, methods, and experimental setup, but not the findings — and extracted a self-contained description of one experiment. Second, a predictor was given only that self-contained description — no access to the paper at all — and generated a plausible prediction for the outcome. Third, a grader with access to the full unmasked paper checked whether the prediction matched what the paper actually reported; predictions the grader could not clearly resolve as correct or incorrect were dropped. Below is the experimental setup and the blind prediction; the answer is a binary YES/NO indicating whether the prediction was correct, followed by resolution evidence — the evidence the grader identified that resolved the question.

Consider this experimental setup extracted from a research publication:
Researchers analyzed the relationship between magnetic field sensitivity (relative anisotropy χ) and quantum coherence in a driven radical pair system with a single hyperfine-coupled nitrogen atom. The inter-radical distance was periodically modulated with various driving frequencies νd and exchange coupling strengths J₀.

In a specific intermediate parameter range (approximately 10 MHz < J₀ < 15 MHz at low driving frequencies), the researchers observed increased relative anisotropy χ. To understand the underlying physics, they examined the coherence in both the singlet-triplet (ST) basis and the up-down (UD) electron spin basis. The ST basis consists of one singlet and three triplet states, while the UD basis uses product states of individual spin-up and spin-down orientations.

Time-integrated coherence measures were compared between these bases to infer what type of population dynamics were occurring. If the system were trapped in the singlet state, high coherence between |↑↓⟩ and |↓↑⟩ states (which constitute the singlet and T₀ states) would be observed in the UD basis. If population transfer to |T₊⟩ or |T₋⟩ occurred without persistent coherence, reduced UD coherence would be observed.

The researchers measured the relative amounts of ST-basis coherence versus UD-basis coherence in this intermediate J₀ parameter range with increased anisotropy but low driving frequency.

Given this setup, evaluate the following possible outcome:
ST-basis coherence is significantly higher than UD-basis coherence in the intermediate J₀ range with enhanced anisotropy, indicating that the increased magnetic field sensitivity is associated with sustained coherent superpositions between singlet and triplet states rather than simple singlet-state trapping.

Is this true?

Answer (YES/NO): NO